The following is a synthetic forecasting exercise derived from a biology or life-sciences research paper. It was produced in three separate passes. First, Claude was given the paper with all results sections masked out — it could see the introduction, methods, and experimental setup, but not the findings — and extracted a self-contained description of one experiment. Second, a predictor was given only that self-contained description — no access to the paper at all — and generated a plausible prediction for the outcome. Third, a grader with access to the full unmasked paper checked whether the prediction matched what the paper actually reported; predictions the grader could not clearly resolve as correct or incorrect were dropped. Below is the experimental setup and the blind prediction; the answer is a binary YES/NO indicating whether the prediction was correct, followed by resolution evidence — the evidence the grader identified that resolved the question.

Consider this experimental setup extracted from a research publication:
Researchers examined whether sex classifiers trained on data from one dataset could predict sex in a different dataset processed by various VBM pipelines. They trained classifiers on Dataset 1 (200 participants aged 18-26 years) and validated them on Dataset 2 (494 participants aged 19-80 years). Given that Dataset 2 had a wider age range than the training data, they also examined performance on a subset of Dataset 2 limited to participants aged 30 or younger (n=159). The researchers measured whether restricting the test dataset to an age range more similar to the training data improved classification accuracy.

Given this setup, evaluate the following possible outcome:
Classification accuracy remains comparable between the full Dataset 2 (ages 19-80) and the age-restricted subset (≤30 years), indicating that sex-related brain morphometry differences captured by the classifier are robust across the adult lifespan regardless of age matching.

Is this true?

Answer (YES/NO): NO